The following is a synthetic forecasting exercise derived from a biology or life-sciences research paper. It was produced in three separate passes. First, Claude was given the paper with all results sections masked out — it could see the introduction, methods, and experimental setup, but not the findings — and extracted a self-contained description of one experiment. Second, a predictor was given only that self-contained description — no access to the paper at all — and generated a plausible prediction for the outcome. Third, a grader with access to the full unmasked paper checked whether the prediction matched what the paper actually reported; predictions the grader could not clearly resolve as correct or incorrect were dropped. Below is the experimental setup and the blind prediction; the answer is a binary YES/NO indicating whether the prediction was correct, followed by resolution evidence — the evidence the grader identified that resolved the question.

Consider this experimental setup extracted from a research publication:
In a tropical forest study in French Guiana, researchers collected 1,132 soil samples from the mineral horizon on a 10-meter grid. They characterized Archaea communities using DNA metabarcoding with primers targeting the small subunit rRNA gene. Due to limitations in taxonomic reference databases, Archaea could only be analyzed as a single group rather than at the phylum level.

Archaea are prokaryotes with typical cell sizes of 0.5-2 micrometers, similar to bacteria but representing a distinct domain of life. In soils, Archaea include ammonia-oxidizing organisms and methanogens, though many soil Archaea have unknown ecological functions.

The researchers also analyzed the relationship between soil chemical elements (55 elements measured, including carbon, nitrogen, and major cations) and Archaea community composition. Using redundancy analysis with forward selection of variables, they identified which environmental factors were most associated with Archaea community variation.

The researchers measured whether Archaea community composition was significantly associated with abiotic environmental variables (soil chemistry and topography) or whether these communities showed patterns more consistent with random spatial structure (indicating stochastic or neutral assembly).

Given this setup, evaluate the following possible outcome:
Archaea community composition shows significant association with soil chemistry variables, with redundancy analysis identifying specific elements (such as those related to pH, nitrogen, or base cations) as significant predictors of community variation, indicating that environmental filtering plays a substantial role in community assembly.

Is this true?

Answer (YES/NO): NO